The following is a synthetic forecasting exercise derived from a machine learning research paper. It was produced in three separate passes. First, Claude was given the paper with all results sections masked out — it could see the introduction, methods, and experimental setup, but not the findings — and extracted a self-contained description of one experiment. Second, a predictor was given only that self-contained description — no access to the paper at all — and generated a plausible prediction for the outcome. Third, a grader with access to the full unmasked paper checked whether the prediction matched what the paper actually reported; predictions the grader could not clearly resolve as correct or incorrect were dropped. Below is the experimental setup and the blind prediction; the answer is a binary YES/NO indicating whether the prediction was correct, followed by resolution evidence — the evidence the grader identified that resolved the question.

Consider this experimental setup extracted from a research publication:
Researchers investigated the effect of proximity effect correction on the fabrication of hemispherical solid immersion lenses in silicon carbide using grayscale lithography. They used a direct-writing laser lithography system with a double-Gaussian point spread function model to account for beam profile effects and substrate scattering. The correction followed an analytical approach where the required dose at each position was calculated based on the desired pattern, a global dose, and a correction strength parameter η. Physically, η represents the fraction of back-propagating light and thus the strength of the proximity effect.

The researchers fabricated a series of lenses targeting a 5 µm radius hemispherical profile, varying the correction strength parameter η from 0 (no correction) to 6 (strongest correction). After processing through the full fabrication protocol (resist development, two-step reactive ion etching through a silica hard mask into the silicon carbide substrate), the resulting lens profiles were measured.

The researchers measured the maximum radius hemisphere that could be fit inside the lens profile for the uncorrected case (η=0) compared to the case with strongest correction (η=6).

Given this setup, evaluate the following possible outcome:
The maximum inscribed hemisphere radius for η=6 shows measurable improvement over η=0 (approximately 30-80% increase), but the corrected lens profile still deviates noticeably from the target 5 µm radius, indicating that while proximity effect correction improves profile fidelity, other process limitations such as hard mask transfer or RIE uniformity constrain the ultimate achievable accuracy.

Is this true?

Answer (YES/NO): NO